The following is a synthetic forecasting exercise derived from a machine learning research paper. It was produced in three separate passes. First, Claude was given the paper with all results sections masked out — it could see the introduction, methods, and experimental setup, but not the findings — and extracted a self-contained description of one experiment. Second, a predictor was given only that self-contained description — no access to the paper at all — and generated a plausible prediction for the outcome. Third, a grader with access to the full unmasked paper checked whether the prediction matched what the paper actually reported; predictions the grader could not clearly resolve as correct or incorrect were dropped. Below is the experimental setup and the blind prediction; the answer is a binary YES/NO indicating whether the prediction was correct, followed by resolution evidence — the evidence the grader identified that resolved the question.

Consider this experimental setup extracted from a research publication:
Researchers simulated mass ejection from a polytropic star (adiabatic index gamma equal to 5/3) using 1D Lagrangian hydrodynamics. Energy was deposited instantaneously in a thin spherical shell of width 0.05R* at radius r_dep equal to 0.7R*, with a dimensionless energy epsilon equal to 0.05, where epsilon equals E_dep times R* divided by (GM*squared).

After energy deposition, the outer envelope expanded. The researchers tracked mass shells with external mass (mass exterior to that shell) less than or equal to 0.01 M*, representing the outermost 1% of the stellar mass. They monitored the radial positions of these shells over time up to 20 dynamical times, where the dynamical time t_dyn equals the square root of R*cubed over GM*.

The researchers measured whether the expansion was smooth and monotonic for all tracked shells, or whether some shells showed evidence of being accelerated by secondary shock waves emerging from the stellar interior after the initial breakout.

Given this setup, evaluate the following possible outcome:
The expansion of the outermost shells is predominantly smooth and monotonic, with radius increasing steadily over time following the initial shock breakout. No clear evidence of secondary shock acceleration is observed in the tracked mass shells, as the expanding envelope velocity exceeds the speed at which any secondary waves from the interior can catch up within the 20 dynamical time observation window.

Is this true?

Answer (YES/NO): NO